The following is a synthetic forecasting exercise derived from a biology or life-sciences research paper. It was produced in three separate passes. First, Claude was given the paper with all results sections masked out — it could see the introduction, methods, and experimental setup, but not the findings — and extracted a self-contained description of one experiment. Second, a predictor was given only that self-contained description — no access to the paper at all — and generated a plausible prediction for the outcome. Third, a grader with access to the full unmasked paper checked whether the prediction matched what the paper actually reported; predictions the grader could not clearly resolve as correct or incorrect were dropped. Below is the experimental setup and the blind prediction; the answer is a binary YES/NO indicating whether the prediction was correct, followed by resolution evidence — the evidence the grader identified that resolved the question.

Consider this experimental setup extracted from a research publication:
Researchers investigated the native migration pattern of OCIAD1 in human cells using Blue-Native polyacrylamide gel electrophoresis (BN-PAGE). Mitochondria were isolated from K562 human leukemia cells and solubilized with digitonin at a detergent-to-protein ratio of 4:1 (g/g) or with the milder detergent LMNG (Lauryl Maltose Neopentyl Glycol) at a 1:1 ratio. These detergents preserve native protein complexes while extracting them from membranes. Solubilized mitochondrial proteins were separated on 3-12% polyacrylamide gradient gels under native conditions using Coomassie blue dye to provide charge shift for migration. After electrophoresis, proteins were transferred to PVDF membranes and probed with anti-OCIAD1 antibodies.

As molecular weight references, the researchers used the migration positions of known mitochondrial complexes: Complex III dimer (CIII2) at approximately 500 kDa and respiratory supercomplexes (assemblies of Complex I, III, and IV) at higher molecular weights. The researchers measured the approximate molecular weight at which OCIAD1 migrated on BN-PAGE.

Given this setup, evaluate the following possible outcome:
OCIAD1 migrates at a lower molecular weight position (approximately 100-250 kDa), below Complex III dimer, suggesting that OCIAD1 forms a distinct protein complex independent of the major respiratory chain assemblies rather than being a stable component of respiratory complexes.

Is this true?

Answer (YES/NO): NO